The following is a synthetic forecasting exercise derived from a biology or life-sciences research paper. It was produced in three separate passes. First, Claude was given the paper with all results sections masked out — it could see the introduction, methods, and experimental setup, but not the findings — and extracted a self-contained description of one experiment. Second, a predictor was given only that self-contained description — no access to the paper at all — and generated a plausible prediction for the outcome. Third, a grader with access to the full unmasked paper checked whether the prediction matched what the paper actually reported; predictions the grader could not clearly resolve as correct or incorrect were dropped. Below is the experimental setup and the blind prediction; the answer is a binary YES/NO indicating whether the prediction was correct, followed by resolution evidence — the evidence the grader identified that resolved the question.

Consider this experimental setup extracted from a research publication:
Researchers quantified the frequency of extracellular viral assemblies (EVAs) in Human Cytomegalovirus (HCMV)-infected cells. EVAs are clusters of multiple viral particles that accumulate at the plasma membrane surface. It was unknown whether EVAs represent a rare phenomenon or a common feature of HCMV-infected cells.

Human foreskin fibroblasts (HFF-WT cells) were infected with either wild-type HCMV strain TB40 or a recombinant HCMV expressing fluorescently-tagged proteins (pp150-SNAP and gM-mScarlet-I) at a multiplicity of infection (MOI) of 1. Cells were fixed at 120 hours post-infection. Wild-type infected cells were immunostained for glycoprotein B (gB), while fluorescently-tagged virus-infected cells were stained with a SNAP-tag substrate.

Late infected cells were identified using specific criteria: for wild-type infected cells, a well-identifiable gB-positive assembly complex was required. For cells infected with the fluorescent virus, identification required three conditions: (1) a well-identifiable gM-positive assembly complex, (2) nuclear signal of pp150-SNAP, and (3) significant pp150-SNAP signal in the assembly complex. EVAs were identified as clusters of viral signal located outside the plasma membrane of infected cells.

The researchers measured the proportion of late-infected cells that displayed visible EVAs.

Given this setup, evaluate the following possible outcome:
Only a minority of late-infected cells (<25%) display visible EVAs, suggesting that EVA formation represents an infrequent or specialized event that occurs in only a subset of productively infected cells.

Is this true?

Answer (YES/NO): NO